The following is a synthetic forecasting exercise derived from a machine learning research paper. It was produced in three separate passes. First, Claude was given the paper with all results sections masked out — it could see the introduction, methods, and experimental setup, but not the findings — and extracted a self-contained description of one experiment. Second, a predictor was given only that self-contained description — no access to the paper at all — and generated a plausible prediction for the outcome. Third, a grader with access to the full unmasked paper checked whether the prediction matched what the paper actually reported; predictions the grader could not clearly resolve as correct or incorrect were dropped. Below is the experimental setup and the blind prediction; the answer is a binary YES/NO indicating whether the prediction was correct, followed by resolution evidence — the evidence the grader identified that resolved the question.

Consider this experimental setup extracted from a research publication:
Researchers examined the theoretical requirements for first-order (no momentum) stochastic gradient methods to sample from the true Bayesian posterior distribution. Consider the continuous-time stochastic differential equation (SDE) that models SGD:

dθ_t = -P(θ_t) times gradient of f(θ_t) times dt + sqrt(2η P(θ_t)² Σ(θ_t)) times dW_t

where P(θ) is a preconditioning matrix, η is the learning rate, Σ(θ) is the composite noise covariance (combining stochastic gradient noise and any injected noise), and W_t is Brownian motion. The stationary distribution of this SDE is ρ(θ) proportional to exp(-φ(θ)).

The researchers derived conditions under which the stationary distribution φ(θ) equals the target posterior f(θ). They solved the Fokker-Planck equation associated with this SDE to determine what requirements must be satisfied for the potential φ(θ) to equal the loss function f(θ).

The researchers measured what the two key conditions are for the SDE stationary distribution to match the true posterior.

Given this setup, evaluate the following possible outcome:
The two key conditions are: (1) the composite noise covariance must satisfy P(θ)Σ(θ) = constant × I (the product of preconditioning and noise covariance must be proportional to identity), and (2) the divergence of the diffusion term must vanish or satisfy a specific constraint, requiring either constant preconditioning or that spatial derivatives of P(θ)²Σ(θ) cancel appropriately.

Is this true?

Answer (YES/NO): NO